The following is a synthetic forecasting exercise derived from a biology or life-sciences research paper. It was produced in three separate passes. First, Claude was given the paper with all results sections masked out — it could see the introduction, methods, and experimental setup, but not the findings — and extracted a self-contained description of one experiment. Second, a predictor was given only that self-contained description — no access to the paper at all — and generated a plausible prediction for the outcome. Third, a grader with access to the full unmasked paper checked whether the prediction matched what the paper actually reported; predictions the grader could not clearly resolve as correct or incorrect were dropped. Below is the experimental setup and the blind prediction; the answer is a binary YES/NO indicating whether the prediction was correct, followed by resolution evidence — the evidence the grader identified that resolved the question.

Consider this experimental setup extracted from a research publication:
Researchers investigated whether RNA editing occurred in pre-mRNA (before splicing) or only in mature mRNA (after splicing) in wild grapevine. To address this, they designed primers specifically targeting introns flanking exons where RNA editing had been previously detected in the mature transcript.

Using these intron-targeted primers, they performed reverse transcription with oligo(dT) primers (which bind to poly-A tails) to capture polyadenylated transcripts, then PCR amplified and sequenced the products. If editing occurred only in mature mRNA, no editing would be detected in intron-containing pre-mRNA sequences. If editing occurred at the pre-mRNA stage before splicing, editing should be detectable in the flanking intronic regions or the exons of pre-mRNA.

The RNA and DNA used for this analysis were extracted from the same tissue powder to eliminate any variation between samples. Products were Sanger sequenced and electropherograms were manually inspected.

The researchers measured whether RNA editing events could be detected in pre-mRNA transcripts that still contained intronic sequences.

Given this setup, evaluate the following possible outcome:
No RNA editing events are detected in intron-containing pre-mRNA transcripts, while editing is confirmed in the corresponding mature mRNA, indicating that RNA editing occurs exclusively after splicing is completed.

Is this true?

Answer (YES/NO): NO